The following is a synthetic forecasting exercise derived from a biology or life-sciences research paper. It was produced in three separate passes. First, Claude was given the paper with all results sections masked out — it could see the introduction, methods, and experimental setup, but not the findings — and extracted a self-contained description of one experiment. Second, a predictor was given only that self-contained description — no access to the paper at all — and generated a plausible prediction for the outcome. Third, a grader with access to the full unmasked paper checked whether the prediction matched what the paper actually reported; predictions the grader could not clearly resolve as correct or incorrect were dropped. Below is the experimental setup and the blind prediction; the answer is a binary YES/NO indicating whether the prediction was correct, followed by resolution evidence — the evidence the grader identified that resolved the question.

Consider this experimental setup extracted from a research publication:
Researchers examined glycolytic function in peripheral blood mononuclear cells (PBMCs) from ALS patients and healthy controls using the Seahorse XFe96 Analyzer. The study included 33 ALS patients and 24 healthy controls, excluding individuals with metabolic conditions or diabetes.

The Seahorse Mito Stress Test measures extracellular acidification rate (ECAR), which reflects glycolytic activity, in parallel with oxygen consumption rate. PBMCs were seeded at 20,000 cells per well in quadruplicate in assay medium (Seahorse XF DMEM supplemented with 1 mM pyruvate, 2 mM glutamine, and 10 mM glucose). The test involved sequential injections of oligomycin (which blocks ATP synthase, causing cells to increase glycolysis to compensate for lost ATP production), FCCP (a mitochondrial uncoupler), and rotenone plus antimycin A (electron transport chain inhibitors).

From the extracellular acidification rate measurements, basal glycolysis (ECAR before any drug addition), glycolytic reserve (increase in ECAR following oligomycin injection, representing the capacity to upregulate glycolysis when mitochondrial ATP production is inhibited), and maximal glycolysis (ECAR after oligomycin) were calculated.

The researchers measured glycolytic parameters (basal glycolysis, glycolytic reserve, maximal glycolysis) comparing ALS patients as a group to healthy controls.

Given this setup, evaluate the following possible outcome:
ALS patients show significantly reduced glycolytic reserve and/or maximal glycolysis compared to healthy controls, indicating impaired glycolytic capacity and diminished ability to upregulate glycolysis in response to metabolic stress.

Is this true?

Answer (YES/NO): NO